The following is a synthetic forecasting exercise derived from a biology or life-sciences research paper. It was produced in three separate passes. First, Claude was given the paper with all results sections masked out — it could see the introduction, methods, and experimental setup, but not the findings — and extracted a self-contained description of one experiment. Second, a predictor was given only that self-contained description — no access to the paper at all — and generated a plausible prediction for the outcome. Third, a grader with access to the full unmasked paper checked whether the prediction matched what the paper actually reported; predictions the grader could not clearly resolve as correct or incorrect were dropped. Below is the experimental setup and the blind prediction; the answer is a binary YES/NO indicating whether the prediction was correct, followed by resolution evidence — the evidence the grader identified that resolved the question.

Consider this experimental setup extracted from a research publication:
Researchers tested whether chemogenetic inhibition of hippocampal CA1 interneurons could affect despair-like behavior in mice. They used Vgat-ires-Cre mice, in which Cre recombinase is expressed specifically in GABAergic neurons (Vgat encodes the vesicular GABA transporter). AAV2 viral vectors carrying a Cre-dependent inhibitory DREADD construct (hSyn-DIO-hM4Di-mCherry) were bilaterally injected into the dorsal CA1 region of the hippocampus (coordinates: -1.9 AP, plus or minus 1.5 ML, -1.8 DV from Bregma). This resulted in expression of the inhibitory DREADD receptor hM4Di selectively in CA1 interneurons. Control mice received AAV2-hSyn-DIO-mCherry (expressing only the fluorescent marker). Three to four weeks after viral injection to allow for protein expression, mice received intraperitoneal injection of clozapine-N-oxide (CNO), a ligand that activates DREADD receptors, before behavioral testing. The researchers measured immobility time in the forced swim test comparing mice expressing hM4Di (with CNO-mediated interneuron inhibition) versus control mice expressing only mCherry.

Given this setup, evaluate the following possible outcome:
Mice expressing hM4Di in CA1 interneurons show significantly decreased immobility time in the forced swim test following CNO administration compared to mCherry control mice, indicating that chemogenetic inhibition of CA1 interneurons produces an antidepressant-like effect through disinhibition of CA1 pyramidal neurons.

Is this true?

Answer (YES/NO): YES